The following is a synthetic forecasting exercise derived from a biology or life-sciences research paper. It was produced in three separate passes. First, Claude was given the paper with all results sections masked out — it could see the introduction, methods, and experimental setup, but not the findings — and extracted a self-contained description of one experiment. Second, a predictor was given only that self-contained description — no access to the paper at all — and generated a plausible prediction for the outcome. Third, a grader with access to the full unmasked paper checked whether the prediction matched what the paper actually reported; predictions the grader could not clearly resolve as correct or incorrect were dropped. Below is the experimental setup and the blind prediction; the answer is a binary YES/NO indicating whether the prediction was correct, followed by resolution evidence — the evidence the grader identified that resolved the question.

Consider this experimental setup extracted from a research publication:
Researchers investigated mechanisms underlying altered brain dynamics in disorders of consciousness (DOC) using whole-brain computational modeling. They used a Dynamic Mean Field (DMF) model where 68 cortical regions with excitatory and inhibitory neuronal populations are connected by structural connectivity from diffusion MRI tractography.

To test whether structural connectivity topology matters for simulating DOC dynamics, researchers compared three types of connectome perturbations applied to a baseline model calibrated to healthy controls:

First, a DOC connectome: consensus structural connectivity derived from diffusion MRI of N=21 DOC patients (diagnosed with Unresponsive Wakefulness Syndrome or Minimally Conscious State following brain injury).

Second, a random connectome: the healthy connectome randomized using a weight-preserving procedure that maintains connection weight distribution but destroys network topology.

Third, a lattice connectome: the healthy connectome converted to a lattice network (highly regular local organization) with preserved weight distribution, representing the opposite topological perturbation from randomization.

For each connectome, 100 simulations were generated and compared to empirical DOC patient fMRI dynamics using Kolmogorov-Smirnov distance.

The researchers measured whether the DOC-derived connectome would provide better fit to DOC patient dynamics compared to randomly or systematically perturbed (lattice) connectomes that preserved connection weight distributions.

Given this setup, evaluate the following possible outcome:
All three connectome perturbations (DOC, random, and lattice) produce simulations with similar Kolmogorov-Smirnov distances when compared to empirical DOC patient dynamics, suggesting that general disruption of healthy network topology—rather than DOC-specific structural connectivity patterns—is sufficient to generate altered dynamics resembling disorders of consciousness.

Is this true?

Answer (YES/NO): NO